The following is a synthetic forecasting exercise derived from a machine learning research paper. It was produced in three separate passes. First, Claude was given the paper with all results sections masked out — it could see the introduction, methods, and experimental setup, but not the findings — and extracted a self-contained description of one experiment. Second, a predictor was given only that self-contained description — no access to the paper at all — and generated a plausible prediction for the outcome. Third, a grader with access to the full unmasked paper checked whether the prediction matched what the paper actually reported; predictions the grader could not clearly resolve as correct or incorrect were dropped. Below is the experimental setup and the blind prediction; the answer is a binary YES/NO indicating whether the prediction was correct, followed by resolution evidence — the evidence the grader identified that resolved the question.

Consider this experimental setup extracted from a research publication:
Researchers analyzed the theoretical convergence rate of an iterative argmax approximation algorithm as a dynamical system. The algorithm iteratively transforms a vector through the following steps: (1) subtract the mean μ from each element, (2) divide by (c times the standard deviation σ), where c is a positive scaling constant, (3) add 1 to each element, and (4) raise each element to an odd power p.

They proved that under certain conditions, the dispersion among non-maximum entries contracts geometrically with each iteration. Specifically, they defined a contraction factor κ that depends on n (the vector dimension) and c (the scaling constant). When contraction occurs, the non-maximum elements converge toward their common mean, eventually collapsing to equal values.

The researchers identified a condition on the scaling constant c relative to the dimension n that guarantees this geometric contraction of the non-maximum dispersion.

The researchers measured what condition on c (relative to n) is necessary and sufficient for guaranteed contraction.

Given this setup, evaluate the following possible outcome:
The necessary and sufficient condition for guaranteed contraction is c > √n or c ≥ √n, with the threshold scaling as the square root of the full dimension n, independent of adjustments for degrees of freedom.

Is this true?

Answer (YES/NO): NO